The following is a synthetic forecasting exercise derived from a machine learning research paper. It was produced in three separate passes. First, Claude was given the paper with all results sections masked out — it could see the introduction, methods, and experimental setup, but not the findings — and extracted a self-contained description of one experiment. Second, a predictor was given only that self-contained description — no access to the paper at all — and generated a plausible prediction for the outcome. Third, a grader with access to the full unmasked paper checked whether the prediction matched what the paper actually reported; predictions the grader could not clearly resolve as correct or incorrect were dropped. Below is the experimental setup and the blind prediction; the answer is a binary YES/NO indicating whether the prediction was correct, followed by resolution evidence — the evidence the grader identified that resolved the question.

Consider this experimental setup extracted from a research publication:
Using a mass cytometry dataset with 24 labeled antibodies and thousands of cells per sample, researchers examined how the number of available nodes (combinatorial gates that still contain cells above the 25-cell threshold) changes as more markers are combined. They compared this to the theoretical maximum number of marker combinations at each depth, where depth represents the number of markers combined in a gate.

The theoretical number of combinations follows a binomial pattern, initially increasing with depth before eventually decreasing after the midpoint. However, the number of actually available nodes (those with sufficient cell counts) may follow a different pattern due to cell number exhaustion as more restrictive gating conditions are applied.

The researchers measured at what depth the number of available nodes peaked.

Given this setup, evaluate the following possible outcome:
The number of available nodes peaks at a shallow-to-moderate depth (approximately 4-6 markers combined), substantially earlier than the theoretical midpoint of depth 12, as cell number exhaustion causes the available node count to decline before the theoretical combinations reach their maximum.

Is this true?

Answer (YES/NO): NO